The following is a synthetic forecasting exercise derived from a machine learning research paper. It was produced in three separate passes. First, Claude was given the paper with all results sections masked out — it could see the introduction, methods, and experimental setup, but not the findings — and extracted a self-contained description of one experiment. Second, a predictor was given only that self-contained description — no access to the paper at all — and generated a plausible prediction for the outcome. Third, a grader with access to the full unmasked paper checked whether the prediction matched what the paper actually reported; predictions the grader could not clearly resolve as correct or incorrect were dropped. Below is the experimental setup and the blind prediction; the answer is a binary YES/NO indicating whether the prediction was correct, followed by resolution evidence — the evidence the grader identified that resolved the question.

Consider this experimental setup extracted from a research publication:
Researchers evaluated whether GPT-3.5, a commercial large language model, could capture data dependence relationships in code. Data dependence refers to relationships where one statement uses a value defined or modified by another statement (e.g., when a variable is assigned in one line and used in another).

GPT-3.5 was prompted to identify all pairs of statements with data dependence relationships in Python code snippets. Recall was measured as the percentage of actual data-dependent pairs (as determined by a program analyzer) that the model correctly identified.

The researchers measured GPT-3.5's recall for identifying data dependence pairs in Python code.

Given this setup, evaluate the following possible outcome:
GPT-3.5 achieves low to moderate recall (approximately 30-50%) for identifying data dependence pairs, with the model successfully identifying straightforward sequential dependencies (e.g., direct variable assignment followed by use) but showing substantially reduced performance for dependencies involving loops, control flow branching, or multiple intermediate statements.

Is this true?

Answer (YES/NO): NO